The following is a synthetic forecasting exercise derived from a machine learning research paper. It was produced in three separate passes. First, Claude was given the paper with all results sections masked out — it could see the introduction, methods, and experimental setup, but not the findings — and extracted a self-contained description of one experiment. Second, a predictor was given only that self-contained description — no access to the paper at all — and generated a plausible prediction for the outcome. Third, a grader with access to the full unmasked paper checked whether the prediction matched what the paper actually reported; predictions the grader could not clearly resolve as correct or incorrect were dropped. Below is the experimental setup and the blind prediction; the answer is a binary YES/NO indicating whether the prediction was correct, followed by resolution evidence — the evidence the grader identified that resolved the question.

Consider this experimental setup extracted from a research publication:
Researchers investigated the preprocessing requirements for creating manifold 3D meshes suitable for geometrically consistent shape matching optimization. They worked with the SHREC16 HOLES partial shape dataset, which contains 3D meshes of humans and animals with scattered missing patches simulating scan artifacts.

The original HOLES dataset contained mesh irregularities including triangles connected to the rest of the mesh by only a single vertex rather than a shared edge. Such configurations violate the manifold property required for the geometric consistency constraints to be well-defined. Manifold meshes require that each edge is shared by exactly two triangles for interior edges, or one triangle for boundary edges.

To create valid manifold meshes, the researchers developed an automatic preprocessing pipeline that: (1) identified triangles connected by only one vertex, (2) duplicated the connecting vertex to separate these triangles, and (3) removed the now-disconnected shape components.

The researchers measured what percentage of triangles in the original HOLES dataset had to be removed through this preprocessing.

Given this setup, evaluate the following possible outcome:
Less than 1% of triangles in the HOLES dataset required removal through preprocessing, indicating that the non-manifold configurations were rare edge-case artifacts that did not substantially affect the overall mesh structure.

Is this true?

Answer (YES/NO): YES